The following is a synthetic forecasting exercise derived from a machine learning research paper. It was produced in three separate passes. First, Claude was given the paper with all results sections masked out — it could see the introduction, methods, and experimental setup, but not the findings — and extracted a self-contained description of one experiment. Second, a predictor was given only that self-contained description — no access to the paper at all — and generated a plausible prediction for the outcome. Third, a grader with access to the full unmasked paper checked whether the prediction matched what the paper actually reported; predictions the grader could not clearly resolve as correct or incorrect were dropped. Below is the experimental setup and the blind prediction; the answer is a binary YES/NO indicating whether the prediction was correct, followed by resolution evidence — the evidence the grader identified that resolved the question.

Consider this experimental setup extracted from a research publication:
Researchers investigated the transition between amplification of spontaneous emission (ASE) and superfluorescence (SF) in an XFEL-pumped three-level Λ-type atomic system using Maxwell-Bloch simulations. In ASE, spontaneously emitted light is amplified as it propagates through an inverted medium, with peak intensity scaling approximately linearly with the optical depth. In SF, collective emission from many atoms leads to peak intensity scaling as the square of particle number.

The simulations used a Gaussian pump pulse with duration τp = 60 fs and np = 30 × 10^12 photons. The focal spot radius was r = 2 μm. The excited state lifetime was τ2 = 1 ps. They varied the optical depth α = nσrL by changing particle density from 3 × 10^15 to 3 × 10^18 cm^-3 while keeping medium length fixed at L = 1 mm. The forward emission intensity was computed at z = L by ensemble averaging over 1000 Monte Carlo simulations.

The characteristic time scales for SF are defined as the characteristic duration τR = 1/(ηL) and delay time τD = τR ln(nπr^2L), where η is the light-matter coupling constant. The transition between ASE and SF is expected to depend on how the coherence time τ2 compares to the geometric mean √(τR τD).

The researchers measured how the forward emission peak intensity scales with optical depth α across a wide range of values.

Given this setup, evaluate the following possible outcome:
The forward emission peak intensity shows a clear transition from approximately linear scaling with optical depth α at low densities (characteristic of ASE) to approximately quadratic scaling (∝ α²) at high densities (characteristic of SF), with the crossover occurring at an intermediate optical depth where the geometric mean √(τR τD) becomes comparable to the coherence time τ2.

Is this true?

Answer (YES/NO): NO